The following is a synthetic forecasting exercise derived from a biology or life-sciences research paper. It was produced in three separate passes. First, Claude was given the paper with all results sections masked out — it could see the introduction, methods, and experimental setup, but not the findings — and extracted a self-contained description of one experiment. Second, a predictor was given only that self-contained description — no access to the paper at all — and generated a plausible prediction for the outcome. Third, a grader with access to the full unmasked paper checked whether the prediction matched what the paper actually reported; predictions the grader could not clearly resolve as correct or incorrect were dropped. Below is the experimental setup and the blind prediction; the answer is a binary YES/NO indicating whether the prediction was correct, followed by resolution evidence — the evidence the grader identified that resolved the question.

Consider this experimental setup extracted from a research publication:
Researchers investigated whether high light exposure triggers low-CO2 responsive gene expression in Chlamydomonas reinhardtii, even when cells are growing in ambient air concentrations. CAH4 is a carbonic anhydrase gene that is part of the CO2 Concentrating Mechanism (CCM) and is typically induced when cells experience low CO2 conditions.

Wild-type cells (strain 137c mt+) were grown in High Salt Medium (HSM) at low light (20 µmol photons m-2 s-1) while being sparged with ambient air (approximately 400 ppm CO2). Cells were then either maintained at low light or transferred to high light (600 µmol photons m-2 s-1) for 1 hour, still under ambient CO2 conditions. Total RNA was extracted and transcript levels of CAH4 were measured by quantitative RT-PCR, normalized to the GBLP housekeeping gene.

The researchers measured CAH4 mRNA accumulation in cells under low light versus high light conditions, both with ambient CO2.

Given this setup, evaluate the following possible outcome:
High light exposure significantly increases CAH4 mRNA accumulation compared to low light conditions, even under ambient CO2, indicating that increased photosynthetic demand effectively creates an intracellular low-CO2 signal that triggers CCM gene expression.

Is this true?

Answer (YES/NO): YES